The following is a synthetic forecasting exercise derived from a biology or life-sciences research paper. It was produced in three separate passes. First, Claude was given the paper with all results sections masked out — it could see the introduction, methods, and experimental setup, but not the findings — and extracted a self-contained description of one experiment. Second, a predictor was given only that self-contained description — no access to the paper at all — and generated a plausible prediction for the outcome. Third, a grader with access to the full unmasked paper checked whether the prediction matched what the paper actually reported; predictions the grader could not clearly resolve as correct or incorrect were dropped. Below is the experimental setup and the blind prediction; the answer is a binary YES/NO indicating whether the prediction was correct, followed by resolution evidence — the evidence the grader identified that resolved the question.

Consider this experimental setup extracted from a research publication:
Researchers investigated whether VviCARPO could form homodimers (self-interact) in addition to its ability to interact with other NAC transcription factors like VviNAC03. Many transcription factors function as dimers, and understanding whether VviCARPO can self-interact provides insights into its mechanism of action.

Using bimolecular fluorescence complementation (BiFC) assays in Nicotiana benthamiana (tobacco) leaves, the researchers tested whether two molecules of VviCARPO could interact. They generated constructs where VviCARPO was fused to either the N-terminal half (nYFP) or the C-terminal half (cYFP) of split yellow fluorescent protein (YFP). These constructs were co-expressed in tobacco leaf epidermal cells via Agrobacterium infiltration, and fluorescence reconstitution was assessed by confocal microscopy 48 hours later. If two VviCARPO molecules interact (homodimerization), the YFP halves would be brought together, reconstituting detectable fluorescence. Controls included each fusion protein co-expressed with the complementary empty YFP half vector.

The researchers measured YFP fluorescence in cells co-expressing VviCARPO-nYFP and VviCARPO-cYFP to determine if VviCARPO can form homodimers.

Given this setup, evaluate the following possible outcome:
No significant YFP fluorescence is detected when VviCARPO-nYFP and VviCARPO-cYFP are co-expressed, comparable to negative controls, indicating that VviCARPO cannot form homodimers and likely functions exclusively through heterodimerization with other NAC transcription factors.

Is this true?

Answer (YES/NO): NO